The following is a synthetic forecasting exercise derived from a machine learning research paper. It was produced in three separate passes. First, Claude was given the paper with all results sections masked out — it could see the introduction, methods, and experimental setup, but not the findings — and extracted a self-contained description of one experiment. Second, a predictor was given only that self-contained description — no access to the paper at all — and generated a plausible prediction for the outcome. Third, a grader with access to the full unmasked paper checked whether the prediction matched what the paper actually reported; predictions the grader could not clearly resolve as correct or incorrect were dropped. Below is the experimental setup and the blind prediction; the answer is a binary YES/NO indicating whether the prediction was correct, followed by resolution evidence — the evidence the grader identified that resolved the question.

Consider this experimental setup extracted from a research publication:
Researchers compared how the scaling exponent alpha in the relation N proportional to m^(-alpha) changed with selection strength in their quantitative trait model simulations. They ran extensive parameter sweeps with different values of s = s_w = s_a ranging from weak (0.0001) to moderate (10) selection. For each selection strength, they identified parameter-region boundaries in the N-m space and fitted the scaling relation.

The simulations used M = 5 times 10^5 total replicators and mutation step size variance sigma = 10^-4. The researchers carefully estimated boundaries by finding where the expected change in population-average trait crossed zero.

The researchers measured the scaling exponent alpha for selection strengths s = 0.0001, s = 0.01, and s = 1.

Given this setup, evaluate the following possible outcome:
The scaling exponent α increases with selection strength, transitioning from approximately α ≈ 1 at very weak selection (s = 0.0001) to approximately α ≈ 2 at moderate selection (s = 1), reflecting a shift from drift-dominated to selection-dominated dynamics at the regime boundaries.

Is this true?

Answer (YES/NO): NO